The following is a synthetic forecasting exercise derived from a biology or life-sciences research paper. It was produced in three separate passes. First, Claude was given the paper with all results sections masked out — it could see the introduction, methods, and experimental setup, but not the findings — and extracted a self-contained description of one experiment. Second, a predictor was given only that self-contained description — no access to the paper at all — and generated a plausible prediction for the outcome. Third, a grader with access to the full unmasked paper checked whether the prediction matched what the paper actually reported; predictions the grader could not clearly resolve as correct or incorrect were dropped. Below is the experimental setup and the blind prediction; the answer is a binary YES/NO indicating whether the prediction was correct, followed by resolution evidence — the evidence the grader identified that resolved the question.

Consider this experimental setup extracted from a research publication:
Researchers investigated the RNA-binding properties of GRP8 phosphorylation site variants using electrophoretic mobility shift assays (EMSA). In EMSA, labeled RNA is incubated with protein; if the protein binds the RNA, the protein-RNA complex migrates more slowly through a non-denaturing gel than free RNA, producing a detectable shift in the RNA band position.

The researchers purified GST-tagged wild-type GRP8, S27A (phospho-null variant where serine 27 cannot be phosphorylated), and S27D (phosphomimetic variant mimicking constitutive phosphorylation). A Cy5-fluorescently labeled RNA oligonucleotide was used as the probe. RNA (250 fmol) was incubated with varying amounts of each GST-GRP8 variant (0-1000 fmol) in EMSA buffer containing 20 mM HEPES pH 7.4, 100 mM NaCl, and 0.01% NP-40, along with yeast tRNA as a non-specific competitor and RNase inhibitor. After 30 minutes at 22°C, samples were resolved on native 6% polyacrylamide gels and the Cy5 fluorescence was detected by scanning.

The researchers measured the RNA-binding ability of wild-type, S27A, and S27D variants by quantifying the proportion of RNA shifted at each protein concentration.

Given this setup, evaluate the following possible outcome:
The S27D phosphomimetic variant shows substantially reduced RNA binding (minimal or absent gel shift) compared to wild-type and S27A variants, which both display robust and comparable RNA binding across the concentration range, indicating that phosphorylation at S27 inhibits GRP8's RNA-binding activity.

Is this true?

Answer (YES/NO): NO